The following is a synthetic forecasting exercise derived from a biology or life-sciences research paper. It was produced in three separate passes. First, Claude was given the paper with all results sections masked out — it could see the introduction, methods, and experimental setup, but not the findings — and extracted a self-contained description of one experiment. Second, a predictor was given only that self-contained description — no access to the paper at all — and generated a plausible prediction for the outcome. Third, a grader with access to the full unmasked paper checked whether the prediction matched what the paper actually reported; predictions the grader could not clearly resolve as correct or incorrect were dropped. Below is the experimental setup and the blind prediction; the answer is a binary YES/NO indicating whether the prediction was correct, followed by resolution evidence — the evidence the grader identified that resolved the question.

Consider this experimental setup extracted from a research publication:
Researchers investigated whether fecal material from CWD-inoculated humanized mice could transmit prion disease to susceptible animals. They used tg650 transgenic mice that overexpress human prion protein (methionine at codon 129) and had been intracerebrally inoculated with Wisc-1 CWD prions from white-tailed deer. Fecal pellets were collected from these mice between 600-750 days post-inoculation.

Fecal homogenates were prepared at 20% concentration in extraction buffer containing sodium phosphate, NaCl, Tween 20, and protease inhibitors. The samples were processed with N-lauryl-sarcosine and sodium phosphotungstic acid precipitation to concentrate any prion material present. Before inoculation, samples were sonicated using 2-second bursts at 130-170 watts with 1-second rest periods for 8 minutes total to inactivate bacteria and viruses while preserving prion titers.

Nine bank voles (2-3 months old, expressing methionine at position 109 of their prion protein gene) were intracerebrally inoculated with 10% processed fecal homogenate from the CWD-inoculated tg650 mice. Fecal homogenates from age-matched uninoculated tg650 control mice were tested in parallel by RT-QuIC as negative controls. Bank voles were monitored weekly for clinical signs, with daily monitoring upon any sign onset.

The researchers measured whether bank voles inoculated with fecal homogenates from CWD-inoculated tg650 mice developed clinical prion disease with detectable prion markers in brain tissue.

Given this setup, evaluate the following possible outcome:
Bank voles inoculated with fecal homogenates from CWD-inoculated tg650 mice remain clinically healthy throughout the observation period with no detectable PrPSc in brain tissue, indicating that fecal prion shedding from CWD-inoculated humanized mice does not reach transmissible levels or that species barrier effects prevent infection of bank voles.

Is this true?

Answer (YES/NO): NO